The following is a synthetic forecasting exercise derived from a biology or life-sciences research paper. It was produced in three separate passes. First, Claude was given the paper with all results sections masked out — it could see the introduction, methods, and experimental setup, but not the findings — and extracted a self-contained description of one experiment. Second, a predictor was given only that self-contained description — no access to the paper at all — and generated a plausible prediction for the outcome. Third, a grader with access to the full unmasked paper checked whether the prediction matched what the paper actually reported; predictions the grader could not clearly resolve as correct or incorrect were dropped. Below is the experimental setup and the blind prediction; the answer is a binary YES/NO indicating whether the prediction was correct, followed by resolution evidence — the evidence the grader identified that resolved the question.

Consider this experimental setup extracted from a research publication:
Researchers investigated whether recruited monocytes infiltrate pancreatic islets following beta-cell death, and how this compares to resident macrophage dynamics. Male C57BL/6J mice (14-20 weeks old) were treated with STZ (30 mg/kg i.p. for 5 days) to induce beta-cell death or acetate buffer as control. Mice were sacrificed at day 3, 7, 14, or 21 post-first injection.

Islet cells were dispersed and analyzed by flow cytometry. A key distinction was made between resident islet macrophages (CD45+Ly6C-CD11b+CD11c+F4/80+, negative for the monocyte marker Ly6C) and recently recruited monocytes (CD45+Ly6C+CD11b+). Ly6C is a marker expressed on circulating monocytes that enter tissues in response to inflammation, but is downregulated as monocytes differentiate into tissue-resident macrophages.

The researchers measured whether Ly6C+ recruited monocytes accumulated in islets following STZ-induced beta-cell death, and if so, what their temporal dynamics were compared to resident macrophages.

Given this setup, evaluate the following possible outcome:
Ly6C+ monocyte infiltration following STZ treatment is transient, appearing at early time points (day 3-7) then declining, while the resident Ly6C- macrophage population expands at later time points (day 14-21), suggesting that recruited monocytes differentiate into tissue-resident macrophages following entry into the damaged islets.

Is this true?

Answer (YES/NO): NO